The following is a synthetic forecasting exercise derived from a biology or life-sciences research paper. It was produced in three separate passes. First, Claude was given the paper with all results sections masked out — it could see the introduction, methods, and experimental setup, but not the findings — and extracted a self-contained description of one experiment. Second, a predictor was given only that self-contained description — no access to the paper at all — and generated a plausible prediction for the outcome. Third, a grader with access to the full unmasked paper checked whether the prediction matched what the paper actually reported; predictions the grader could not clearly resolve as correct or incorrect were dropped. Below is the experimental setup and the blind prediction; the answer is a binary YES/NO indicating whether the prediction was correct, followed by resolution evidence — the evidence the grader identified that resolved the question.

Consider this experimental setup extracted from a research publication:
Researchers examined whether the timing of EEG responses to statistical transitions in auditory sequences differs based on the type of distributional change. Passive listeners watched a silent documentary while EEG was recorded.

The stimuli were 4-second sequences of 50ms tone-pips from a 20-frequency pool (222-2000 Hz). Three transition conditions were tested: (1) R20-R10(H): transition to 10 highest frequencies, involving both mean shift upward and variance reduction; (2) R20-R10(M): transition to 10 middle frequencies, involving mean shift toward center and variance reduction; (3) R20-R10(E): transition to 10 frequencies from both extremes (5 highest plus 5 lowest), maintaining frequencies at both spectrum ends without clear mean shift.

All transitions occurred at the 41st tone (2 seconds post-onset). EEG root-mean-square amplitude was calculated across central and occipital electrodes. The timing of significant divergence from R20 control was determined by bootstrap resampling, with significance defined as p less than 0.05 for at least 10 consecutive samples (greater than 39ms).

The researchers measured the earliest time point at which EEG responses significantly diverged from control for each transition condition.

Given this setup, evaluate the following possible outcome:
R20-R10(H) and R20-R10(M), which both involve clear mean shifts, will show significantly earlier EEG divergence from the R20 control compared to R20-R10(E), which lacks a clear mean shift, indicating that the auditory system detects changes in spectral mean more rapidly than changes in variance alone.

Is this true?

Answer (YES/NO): NO